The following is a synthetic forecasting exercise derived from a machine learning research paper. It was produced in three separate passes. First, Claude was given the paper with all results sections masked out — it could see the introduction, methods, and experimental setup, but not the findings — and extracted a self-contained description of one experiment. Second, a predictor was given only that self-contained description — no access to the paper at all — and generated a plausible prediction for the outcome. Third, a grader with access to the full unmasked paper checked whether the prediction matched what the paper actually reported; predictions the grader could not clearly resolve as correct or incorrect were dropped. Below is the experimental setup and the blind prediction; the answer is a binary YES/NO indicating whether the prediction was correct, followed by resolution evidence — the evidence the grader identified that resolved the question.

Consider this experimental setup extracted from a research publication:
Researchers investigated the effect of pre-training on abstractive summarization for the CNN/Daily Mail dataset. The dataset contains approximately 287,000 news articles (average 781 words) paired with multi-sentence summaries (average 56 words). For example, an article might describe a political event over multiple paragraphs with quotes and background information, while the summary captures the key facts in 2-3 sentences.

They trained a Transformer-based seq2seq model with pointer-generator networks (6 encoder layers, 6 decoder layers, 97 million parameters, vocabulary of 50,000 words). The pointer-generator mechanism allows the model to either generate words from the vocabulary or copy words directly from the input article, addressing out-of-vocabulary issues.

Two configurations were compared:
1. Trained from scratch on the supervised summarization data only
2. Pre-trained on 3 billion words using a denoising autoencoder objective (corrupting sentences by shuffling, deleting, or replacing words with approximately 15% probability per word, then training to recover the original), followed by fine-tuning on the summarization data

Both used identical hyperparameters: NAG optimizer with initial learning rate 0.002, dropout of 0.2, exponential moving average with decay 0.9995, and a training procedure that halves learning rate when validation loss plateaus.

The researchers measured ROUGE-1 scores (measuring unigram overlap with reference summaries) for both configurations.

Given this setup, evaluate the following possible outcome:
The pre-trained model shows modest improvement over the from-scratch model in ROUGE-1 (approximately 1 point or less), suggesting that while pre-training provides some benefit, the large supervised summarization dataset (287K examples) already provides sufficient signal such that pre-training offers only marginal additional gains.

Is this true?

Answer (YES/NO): YES